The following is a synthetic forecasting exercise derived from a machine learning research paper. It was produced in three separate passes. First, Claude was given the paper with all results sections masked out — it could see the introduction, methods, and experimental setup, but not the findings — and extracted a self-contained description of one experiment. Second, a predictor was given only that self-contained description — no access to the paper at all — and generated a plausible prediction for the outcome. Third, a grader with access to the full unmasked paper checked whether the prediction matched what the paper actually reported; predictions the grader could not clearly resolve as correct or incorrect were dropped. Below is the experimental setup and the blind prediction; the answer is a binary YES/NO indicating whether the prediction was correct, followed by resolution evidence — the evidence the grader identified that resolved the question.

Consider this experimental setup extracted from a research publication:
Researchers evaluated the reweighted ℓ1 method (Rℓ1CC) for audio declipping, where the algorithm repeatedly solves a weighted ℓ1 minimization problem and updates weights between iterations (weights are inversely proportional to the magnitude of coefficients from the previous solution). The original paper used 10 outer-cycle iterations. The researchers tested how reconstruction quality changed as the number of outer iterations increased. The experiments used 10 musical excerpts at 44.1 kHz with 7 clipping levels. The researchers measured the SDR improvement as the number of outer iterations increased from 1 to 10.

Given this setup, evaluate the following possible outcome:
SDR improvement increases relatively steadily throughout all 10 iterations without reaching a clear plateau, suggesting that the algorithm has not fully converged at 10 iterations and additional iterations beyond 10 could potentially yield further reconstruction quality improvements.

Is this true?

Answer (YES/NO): NO